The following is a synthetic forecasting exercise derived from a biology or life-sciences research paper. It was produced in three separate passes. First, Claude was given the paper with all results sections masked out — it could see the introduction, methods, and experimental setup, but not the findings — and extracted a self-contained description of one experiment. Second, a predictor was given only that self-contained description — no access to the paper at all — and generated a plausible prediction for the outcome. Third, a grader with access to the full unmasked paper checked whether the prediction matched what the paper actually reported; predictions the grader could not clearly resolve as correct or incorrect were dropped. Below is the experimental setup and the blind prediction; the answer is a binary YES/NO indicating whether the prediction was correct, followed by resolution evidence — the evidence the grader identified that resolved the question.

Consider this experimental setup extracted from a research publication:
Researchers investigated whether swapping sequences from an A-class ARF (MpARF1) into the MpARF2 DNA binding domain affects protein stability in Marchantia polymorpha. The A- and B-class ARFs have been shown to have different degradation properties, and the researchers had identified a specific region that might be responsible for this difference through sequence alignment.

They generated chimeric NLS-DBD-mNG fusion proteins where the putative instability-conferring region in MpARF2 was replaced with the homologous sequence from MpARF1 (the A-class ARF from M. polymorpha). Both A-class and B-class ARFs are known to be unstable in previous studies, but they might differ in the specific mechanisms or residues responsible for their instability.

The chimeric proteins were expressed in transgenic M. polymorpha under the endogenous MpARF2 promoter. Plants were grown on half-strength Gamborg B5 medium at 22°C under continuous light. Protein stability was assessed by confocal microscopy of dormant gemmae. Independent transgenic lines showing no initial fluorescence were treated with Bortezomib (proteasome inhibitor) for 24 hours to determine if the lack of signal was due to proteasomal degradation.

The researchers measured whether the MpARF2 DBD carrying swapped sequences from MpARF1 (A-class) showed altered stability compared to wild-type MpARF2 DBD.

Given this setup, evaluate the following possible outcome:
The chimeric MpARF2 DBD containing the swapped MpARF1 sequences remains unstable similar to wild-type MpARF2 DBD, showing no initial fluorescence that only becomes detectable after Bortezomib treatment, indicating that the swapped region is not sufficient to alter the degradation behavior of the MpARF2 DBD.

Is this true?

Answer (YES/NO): YES